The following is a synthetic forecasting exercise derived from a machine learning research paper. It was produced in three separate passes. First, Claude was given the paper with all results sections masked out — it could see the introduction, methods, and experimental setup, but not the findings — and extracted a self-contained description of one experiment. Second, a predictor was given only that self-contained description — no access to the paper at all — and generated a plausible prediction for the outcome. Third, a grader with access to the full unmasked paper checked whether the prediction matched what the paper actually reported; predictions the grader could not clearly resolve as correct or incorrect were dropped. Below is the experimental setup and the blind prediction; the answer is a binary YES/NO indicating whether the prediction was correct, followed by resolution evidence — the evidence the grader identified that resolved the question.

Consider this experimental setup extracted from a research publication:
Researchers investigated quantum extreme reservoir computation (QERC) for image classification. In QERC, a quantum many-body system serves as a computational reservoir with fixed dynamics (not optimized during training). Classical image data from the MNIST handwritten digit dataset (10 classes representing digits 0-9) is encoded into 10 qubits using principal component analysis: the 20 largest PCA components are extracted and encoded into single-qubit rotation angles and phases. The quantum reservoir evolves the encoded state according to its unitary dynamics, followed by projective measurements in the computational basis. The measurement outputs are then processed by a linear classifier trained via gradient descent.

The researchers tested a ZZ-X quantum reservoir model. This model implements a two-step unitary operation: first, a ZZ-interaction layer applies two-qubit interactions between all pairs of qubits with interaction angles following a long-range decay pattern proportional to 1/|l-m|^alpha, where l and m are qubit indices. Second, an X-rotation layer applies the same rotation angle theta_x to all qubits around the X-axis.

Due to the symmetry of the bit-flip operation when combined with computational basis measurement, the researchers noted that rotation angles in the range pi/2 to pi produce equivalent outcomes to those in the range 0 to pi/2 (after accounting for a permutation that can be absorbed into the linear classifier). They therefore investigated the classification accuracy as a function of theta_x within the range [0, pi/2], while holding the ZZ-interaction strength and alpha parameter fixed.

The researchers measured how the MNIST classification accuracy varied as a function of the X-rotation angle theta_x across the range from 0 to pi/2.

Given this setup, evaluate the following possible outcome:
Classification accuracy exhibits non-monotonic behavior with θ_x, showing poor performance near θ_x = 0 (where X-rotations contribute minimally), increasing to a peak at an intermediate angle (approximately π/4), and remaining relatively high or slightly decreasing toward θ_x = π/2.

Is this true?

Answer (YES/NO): NO